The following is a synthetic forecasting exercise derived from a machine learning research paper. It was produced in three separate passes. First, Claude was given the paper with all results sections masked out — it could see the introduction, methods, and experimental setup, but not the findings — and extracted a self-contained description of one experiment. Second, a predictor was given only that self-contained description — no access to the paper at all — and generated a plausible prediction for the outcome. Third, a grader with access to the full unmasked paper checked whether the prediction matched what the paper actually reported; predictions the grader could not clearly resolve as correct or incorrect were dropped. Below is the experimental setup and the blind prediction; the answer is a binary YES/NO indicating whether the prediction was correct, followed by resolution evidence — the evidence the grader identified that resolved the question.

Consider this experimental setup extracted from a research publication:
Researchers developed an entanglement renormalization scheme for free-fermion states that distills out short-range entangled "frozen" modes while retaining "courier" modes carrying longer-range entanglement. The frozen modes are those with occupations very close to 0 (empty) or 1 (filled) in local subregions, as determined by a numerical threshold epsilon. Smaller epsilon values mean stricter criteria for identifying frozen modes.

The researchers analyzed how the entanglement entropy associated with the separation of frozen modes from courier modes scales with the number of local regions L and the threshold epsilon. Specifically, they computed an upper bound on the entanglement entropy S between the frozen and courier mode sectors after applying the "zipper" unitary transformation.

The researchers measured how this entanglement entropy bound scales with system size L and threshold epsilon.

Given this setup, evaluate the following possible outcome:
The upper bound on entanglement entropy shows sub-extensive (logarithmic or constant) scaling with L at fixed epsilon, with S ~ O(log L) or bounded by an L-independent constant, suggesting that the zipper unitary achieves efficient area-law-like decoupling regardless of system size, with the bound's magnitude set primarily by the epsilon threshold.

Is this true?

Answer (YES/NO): NO